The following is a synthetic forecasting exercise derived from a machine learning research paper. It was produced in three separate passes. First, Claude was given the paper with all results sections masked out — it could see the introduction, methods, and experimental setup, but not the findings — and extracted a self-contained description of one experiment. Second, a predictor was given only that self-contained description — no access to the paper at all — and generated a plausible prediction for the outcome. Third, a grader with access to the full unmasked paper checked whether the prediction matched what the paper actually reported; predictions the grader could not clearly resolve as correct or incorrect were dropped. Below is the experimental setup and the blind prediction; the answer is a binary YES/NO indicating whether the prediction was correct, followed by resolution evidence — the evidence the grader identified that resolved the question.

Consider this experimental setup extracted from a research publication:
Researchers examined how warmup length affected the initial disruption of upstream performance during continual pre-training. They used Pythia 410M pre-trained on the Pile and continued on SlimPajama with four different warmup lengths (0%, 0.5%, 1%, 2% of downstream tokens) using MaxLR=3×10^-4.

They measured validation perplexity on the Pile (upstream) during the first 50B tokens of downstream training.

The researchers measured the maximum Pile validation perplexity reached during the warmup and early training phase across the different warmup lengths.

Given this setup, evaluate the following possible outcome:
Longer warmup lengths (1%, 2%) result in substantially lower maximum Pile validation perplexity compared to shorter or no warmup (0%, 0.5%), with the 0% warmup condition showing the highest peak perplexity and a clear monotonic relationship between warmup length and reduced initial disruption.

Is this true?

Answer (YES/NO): NO